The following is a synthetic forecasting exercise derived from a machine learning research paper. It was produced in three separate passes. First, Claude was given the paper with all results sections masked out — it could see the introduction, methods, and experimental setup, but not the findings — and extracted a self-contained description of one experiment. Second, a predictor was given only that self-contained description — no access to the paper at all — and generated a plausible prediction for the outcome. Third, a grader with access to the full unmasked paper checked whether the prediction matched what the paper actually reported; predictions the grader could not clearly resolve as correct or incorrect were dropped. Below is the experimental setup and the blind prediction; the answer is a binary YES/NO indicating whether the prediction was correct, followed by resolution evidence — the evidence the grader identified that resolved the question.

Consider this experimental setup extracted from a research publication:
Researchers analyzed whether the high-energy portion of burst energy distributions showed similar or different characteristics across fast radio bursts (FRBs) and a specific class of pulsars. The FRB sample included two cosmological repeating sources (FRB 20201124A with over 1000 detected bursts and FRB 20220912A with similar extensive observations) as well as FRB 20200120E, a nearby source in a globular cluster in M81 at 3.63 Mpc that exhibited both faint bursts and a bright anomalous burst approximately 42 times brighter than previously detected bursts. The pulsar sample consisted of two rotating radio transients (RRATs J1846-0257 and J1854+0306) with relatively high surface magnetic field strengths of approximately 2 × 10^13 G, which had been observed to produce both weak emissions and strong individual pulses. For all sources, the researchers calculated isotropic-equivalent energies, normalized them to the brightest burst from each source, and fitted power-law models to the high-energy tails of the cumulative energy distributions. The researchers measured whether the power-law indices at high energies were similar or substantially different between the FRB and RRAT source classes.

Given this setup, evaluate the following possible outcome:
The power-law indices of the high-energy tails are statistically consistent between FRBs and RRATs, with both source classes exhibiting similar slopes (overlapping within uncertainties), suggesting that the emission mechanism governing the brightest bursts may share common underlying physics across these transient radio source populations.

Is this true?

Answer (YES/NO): YES